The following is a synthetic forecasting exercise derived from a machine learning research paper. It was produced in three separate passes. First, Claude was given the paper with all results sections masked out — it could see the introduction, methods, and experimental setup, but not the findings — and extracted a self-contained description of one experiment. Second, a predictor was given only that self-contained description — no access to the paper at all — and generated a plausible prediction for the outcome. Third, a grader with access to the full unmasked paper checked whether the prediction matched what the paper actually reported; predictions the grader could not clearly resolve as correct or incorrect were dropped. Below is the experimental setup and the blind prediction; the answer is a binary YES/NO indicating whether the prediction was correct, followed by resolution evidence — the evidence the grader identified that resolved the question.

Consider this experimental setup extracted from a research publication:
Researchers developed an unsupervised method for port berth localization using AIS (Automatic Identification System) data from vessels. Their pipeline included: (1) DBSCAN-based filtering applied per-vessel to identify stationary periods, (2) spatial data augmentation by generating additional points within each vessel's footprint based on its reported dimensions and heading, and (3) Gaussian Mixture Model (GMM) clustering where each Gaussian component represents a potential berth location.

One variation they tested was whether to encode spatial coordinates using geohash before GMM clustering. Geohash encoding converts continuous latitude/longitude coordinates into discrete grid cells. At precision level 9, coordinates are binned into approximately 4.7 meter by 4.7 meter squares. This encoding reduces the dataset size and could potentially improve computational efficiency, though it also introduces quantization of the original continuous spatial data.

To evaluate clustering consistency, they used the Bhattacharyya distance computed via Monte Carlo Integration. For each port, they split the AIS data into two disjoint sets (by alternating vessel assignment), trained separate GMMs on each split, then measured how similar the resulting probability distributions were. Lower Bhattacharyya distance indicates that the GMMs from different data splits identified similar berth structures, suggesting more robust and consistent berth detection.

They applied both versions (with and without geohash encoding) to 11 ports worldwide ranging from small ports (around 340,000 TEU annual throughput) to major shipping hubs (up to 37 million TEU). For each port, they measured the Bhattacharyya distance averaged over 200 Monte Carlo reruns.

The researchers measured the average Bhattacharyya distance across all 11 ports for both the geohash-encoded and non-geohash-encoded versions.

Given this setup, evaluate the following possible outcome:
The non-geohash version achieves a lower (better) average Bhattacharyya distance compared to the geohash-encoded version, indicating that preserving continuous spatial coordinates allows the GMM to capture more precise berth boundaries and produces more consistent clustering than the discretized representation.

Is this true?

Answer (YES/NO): NO